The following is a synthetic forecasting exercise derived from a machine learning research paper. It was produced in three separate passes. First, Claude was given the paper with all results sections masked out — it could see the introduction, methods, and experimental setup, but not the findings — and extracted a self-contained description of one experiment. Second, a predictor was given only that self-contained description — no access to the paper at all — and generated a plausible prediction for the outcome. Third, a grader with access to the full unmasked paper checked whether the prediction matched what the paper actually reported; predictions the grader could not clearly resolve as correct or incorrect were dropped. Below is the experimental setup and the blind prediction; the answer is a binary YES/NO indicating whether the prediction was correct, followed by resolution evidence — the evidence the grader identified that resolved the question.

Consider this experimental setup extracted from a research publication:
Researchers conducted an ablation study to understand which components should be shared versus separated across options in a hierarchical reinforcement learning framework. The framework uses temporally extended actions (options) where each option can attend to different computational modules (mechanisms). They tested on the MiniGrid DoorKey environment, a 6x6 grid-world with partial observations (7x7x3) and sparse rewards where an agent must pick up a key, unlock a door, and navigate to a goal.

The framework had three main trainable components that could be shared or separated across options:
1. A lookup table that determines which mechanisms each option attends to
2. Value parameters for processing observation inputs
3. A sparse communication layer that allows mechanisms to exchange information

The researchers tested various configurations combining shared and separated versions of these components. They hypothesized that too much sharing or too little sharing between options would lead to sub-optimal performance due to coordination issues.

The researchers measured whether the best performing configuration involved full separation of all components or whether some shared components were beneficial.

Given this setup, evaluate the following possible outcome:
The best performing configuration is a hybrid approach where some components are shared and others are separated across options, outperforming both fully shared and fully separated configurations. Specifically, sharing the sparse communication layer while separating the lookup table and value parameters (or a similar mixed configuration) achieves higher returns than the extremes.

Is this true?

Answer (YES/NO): NO